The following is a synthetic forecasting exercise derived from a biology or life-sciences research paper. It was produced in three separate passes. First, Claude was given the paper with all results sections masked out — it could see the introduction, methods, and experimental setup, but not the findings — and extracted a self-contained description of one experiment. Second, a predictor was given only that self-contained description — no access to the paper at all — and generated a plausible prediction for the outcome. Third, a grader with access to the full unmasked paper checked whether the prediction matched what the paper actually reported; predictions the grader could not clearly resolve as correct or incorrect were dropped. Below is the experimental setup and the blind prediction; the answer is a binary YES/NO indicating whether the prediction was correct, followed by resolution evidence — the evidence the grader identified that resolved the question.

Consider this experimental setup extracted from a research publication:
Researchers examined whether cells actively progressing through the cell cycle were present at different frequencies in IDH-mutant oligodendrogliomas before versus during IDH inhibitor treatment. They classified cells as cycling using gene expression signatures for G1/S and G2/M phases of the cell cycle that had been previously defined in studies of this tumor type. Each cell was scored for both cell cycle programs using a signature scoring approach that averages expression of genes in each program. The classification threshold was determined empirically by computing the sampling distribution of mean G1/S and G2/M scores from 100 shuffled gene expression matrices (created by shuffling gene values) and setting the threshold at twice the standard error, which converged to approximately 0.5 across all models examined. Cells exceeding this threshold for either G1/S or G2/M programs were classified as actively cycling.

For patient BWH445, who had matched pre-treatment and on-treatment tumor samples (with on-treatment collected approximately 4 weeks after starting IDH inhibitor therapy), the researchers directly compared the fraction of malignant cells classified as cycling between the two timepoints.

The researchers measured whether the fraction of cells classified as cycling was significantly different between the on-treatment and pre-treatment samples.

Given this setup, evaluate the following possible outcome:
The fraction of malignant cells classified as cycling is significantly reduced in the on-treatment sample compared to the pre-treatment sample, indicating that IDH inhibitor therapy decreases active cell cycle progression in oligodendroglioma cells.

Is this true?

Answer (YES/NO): YES